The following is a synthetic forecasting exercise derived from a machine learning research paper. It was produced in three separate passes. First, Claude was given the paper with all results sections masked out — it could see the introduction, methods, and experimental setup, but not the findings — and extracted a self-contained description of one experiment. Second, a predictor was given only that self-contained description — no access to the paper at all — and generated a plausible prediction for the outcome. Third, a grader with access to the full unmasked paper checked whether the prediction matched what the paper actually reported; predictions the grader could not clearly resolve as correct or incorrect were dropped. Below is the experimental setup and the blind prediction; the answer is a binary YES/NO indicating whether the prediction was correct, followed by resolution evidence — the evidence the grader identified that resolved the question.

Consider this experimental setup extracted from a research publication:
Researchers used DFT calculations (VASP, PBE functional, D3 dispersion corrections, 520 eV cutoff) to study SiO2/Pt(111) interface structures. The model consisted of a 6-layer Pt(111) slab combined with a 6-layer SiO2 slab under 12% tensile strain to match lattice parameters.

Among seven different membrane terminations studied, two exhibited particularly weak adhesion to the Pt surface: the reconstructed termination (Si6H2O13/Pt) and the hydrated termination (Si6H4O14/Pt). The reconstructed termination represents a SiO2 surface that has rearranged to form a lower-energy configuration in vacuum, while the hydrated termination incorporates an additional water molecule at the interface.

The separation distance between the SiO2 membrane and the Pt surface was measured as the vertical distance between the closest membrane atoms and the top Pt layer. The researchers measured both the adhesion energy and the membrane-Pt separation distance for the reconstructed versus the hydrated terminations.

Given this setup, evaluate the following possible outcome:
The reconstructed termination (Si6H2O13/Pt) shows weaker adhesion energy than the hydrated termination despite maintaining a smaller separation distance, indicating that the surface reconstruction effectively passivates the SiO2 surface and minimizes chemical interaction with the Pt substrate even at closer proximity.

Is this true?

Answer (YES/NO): NO